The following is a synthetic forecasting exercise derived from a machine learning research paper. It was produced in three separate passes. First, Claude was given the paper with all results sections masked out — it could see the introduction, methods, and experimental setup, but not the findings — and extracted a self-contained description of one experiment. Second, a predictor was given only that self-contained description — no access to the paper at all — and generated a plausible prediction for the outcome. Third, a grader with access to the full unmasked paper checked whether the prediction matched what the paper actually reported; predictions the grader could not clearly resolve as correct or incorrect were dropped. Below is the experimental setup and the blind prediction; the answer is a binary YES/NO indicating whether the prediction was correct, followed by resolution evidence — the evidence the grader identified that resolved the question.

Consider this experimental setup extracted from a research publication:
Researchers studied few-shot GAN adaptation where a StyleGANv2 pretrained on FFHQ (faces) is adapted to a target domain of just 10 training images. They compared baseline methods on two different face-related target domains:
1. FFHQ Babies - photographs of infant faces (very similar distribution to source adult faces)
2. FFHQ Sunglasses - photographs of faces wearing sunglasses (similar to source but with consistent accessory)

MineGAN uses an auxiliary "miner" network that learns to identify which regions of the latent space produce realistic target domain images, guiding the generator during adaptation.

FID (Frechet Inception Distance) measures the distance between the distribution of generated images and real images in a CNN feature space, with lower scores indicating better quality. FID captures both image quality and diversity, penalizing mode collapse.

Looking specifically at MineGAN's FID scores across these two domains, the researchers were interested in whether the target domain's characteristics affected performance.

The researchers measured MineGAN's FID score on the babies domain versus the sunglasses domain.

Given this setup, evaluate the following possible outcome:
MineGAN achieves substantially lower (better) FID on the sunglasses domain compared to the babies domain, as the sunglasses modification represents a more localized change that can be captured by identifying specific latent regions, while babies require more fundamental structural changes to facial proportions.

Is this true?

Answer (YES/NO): YES